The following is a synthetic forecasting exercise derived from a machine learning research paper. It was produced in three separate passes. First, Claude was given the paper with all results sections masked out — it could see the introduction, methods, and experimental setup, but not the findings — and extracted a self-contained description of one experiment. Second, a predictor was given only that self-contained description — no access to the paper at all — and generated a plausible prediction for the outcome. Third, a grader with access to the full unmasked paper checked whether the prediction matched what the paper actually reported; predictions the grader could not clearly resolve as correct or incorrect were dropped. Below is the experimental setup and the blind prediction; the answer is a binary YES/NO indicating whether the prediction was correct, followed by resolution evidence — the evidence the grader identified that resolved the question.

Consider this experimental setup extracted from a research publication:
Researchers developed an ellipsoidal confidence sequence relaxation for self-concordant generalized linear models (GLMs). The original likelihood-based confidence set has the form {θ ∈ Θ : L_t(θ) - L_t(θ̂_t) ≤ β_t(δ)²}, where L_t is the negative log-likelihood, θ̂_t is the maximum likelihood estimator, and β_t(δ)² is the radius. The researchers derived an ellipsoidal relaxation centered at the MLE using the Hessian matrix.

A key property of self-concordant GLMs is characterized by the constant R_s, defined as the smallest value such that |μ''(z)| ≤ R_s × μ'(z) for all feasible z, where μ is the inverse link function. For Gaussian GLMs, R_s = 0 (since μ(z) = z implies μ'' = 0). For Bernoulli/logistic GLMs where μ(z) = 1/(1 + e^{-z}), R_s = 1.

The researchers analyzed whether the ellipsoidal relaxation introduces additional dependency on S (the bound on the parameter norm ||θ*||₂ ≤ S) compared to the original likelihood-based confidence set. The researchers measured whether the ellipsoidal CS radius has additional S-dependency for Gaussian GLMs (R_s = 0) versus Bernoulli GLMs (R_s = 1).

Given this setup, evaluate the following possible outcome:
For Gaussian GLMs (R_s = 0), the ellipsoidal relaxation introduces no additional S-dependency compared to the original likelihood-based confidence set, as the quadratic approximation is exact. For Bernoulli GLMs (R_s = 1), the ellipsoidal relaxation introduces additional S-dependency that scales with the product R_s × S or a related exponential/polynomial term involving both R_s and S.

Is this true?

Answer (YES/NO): YES